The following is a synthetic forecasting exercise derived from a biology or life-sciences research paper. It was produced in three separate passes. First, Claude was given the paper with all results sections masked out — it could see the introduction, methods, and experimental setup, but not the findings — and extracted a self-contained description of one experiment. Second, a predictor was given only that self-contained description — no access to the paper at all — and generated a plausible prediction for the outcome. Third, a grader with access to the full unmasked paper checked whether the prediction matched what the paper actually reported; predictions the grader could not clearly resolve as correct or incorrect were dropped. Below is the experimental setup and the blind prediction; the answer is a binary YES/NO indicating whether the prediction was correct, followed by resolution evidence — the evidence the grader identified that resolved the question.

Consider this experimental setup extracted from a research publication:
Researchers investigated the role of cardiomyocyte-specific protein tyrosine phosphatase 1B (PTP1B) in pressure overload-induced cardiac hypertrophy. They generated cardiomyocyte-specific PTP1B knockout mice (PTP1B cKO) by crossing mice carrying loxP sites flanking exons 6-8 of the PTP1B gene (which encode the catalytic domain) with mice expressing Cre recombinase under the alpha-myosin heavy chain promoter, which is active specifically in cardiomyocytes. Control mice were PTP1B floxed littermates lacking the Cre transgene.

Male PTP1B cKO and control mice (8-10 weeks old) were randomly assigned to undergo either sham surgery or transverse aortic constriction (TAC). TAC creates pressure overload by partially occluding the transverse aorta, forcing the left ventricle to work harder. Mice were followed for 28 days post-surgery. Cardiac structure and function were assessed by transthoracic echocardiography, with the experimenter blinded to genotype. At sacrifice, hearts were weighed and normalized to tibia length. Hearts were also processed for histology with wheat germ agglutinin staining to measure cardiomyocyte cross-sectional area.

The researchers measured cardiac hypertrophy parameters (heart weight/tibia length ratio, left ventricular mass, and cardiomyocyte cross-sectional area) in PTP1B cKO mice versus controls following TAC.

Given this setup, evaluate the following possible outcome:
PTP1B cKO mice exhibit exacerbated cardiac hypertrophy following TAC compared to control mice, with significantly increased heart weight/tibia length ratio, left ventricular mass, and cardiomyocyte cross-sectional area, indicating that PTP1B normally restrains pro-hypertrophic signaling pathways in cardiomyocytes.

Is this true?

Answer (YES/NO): YES